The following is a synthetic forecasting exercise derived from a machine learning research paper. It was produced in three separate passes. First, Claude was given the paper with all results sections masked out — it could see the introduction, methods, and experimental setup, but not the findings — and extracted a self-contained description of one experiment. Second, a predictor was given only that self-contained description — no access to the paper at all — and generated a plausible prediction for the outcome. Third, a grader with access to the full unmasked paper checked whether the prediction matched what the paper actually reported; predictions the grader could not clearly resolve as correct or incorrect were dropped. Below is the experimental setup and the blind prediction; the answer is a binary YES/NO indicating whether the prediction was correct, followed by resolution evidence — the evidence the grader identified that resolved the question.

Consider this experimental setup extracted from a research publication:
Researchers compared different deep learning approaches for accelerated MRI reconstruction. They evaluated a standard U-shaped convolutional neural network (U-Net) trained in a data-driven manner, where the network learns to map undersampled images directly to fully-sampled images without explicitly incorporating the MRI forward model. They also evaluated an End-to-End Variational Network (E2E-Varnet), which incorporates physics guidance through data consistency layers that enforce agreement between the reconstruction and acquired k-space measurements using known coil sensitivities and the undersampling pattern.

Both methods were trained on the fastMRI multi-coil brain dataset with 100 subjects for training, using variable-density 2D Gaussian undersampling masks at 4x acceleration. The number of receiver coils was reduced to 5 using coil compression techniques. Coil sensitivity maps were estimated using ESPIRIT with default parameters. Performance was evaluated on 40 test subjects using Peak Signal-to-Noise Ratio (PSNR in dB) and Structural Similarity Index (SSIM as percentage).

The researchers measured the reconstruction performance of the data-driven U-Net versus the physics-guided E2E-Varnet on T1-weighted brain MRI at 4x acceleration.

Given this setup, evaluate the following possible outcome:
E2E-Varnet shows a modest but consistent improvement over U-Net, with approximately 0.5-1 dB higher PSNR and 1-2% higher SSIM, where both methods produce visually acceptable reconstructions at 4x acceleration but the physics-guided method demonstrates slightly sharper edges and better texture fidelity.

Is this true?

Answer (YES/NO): NO